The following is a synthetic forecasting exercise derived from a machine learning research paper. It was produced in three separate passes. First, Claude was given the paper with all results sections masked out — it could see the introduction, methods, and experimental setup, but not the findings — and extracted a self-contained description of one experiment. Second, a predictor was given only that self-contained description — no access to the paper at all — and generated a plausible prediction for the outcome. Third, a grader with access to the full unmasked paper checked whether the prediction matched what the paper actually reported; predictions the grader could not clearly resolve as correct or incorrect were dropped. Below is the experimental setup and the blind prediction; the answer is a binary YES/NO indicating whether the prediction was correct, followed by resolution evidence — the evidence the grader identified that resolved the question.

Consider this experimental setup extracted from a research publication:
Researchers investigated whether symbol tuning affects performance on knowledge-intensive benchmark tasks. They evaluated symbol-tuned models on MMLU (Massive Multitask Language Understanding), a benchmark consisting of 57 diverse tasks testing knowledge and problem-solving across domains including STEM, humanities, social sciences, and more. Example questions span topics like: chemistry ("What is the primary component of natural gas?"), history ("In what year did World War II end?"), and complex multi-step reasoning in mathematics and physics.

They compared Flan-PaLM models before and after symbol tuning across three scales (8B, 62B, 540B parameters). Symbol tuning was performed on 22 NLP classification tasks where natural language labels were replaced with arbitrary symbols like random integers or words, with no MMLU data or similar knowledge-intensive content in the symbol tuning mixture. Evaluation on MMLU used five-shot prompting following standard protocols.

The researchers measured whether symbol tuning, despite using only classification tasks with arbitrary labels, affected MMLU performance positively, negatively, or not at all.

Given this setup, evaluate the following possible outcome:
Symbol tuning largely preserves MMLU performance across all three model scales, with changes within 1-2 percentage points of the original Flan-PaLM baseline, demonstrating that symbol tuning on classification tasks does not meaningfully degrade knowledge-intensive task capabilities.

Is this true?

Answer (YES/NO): YES